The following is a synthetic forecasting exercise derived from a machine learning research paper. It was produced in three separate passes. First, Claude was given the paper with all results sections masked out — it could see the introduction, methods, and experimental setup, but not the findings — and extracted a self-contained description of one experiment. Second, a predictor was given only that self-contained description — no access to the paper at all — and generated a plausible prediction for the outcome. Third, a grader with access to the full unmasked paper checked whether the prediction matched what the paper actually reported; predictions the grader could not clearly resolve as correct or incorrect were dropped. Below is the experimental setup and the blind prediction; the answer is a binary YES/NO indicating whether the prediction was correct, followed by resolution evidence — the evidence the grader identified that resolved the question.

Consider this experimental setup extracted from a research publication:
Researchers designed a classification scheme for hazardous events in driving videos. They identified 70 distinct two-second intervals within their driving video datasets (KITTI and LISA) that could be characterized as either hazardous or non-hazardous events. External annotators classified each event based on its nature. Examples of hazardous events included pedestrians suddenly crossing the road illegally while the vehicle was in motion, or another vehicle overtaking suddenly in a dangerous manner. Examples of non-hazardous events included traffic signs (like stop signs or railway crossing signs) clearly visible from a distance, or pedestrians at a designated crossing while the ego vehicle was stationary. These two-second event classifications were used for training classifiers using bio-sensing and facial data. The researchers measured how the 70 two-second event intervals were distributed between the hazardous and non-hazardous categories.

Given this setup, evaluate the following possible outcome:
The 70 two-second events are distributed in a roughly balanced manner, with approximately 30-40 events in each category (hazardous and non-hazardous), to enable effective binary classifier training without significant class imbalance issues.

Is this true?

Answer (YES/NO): YES